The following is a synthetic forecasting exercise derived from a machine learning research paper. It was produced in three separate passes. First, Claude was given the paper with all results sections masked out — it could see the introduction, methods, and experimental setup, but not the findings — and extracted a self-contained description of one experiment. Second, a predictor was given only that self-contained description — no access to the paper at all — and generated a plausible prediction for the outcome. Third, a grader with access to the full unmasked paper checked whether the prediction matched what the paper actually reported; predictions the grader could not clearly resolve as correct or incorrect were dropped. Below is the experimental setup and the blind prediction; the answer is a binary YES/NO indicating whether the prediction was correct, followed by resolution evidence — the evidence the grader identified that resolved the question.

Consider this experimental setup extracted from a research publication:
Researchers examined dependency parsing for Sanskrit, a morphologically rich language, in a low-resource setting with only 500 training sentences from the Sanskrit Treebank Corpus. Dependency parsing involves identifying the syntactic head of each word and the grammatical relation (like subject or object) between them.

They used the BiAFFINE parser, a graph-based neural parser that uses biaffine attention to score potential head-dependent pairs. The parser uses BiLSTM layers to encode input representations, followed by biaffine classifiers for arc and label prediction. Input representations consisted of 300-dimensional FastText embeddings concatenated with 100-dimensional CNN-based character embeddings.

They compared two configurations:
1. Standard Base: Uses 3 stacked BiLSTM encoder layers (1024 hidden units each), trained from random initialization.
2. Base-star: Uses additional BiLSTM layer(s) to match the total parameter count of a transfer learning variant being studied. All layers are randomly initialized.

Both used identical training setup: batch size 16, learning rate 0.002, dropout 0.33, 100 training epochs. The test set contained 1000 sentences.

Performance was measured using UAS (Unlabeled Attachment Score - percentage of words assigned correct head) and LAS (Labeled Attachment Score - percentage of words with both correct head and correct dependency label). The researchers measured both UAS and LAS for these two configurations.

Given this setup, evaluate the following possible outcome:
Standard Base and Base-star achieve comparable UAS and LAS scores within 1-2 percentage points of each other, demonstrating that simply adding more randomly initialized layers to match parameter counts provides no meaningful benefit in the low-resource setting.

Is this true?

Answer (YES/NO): NO